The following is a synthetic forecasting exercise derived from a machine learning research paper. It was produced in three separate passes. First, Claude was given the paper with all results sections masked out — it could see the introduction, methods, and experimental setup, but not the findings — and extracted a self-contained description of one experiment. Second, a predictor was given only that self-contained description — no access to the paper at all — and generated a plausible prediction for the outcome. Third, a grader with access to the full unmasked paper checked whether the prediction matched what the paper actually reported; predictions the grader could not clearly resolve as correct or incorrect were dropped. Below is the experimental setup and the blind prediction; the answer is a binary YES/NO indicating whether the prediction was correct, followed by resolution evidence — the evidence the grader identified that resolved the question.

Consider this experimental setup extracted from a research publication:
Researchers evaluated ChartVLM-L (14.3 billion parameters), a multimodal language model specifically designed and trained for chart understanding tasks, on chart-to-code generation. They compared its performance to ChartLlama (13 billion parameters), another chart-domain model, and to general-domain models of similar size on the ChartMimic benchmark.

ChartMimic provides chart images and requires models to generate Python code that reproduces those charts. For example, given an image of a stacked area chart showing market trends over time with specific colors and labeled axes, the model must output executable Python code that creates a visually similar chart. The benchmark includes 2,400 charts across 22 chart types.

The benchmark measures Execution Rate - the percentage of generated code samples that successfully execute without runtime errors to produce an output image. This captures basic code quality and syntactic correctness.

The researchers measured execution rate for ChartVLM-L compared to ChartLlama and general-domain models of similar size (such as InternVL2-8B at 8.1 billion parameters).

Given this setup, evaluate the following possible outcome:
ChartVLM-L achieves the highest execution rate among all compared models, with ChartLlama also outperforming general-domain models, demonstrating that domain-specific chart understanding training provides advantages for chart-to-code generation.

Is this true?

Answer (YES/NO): NO